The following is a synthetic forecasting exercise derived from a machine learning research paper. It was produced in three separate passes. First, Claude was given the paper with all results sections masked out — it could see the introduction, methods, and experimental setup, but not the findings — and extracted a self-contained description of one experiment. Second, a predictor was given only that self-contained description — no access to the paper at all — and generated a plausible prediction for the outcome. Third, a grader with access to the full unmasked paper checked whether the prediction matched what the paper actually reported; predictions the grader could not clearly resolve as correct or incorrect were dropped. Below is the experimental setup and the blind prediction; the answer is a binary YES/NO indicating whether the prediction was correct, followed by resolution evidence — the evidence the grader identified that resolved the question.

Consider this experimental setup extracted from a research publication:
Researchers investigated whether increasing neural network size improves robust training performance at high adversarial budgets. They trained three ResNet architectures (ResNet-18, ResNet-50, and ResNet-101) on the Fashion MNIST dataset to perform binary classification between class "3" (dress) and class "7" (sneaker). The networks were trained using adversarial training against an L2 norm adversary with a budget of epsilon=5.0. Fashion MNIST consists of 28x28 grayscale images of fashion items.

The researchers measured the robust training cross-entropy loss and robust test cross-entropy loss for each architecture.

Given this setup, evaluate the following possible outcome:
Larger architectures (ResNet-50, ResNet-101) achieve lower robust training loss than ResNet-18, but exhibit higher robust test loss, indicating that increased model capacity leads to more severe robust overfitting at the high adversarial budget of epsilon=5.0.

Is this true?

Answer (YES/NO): NO